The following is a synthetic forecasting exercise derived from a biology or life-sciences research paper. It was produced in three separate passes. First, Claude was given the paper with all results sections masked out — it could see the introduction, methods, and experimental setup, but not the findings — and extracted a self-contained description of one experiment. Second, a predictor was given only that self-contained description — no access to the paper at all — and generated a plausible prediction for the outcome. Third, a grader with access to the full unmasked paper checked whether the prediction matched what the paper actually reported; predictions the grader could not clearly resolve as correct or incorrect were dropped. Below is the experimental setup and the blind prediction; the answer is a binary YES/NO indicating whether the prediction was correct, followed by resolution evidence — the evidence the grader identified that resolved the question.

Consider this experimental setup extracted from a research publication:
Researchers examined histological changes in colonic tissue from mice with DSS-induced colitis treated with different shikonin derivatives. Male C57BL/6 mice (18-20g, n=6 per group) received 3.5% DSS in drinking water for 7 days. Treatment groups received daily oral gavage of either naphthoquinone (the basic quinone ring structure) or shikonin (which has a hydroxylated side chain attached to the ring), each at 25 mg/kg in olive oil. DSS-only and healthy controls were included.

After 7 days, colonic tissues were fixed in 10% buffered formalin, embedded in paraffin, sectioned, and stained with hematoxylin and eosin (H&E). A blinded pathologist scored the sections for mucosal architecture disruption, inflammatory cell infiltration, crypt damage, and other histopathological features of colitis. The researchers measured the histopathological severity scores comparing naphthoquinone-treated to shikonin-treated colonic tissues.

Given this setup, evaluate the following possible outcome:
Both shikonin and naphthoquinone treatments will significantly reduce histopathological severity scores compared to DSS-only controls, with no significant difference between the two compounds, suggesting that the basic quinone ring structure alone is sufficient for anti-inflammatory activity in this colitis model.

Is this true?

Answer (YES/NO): NO